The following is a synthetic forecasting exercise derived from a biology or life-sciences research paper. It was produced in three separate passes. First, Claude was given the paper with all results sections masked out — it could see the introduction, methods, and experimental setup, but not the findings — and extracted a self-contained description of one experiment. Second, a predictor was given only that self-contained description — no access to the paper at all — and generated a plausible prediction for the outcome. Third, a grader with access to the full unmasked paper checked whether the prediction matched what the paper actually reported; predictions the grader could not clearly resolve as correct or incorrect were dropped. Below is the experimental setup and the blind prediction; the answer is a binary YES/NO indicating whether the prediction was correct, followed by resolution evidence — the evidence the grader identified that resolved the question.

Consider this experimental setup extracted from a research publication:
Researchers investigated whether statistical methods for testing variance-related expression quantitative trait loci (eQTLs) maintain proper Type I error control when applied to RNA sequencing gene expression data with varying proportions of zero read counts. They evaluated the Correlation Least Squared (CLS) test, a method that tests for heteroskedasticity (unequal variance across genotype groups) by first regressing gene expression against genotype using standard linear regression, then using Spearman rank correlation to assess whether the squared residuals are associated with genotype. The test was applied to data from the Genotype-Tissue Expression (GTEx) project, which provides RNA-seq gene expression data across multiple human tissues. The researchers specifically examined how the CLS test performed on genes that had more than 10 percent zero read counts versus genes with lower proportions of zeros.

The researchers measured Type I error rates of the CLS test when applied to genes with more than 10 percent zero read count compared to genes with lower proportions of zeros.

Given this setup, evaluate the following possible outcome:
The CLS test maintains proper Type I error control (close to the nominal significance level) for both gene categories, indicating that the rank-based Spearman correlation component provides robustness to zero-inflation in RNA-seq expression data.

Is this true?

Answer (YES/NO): NO